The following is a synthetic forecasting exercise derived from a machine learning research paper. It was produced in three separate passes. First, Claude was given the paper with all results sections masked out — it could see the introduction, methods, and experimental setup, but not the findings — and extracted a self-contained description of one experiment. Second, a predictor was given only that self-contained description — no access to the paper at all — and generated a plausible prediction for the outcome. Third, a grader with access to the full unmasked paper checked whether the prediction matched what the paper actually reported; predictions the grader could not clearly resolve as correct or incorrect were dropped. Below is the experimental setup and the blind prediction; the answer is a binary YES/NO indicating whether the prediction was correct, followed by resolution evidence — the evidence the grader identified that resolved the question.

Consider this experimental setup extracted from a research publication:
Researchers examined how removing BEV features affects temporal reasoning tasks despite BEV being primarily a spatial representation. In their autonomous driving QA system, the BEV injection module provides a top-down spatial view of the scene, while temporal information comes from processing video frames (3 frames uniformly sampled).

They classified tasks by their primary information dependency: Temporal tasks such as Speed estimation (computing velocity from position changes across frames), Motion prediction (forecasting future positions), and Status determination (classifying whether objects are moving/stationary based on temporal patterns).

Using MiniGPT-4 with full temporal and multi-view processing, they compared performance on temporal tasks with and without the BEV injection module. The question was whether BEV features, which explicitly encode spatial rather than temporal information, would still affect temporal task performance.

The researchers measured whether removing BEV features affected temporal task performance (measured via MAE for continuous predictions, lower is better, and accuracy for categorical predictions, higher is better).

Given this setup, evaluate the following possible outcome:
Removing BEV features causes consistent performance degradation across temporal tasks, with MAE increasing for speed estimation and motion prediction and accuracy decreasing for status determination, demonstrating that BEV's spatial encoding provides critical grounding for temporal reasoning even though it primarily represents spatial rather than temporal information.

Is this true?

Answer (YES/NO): YES